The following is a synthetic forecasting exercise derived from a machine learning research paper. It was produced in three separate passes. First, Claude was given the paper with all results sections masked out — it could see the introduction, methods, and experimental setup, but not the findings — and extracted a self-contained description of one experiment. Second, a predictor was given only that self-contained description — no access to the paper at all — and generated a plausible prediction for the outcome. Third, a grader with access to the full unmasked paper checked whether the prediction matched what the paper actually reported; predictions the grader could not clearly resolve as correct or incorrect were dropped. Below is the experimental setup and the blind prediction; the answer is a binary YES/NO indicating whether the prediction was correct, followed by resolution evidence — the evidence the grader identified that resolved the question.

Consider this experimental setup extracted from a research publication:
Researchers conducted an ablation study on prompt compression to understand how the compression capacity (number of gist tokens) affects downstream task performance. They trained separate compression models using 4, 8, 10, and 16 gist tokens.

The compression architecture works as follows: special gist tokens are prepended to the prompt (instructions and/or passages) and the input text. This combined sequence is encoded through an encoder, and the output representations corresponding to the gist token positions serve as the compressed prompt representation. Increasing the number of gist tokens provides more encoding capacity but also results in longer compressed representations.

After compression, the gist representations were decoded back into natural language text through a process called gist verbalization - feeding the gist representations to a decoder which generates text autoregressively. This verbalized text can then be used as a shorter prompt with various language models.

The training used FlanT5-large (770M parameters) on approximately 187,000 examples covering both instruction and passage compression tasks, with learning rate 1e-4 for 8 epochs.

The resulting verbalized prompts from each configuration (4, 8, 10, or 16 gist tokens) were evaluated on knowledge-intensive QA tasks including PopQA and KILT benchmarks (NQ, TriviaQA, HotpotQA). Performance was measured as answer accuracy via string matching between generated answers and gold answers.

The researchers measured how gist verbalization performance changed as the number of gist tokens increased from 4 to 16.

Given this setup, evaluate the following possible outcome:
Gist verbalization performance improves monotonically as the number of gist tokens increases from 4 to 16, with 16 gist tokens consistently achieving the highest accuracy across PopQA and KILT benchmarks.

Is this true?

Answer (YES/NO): NO